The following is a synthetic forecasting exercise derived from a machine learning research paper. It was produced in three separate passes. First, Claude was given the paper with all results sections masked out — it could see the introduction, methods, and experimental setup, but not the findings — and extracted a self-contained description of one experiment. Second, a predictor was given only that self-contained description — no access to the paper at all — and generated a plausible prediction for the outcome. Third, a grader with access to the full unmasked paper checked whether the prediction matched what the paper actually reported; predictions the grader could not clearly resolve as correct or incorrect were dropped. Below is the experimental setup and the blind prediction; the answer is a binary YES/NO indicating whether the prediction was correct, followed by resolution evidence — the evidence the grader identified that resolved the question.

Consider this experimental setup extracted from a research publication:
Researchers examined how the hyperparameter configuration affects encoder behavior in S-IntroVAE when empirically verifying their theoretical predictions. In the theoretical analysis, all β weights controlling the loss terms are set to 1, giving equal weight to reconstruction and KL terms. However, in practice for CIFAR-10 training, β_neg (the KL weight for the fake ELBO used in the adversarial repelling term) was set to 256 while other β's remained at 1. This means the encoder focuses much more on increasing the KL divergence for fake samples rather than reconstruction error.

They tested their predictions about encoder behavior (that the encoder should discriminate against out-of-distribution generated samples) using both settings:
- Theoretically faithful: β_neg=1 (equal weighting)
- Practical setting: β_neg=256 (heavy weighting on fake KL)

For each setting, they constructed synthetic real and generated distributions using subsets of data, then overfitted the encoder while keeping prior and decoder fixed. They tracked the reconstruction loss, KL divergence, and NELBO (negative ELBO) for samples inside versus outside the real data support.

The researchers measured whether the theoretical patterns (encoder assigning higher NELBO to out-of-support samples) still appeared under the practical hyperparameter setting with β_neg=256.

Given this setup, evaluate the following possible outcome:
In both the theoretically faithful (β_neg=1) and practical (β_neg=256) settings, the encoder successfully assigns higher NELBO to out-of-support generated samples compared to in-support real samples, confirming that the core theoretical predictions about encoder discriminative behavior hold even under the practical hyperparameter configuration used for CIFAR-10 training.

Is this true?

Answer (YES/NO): YES